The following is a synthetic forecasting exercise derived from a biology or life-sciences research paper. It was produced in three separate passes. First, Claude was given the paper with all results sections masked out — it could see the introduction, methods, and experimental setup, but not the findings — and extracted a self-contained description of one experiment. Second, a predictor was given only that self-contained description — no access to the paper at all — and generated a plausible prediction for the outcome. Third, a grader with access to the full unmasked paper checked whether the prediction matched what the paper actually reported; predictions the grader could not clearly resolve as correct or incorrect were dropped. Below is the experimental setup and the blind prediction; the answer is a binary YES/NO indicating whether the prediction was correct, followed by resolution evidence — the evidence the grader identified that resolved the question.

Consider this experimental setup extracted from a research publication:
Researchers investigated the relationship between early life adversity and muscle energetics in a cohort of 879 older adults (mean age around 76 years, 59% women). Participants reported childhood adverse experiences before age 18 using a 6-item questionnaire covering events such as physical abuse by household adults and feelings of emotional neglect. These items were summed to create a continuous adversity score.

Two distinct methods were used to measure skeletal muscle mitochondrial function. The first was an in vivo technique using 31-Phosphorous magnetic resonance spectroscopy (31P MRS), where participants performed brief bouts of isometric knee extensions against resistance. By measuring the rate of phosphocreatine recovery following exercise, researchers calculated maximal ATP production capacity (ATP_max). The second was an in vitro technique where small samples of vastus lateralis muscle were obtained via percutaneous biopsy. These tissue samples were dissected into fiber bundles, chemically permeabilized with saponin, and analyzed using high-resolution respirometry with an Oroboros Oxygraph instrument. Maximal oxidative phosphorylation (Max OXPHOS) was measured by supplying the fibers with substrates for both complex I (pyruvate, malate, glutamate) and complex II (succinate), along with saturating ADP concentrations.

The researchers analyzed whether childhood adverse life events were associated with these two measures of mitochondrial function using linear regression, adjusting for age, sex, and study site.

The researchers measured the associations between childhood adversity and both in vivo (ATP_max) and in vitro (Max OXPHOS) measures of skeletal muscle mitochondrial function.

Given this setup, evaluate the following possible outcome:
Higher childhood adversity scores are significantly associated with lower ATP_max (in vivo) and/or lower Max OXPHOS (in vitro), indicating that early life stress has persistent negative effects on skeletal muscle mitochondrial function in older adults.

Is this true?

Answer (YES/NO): YES